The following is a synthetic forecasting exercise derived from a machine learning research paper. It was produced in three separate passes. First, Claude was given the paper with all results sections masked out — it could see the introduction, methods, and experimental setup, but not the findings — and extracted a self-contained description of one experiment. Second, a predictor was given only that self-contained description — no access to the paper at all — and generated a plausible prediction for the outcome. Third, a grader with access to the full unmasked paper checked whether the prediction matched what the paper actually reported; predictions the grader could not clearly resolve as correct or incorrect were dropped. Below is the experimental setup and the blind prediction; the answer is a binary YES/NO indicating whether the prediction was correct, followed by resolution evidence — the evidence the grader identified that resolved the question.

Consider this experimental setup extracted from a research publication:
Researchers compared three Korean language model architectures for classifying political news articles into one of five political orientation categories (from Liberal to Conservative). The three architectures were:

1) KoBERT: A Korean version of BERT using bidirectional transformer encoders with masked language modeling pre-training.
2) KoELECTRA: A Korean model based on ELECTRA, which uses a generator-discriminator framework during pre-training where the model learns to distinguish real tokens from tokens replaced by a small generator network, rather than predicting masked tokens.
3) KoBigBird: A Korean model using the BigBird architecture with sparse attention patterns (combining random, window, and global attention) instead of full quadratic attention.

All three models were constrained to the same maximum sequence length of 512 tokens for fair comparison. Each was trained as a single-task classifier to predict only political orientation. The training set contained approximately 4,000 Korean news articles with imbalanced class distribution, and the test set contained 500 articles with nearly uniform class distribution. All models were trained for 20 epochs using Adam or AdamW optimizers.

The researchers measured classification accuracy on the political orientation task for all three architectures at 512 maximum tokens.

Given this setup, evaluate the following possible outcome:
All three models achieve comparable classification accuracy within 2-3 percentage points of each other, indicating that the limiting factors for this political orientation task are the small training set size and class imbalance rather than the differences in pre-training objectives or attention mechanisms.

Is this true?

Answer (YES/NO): NO